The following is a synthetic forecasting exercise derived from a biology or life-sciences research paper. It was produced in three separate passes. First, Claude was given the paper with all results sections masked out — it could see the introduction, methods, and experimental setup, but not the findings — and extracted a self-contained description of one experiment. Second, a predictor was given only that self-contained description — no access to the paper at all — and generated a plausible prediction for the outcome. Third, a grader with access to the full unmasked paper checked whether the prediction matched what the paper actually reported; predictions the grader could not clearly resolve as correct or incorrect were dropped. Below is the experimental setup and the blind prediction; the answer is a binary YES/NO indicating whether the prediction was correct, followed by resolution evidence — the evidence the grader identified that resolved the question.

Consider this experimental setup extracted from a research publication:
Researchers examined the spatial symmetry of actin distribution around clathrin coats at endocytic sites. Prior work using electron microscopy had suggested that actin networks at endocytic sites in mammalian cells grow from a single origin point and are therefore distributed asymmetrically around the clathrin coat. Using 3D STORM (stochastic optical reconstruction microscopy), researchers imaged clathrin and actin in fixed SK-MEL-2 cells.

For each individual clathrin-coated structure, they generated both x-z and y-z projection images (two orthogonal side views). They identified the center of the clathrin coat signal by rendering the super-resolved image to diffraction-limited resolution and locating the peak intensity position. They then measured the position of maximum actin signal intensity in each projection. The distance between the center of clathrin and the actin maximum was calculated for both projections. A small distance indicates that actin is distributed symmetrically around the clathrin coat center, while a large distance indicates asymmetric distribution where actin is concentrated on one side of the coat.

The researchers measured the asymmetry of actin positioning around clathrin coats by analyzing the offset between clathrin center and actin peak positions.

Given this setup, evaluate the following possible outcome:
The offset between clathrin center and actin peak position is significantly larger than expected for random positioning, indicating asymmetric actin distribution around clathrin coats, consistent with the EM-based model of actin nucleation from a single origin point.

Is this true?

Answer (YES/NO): YES